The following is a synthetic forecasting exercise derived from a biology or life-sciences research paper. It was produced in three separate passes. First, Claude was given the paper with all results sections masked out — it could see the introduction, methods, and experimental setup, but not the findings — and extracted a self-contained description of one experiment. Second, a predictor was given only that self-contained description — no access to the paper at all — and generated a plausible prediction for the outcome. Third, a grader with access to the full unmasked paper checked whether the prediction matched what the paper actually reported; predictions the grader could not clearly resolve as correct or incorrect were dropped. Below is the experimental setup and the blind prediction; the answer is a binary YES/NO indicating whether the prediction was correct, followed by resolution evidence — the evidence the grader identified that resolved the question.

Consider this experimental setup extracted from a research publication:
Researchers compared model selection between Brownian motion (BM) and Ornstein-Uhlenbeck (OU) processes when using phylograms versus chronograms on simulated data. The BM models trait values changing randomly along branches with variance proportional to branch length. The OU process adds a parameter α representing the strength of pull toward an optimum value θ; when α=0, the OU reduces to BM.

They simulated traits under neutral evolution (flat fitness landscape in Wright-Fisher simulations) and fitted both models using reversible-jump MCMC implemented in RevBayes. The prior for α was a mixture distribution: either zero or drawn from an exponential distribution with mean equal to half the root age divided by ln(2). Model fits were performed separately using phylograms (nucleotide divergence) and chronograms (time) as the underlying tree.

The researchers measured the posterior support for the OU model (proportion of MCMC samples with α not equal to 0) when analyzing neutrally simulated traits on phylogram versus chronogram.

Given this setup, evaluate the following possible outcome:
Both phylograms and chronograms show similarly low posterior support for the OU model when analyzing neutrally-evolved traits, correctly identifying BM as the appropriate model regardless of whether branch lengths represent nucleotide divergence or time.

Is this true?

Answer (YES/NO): NO